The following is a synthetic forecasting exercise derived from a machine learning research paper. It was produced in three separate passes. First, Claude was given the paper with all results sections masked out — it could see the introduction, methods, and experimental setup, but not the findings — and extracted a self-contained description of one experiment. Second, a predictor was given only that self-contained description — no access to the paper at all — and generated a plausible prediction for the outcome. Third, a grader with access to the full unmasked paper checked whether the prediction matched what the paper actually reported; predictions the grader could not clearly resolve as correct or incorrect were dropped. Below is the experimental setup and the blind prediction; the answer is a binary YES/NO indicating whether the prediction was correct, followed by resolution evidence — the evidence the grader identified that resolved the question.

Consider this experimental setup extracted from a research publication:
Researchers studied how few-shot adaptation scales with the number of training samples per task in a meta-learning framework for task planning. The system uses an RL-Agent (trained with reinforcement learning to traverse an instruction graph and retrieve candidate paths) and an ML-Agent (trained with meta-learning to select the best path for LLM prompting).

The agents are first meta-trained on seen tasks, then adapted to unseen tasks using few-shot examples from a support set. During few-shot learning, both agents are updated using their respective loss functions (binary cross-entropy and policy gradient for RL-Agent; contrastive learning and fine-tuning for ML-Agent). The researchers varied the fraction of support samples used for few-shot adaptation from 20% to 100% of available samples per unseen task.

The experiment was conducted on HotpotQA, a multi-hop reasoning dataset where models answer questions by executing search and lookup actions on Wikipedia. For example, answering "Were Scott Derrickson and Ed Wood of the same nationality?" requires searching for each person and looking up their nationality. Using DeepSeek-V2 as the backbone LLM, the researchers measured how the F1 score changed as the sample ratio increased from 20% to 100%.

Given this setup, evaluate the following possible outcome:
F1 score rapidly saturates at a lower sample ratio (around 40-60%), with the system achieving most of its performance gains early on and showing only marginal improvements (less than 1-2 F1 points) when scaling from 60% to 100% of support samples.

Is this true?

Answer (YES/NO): NO